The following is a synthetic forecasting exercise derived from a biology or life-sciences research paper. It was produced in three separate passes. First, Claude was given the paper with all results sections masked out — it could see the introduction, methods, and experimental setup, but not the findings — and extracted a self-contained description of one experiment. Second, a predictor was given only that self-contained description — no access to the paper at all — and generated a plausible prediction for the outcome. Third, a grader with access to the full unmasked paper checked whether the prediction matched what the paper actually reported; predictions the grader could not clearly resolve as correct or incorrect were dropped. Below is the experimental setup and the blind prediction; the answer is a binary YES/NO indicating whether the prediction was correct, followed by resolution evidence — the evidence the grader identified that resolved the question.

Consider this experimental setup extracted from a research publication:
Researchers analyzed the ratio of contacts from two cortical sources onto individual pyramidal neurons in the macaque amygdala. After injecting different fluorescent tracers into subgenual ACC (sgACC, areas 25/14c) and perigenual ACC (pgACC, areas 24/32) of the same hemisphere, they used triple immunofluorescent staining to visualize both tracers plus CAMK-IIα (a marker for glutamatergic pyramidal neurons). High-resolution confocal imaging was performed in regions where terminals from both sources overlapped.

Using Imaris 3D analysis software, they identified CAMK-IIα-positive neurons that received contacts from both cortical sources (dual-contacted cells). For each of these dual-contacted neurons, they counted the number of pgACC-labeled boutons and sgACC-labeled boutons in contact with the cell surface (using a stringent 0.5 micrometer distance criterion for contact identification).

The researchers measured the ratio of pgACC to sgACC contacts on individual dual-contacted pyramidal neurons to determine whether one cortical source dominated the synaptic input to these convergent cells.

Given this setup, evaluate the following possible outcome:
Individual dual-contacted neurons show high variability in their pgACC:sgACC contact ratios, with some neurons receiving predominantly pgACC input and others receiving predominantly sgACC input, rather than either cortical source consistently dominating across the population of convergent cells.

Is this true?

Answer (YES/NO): NO